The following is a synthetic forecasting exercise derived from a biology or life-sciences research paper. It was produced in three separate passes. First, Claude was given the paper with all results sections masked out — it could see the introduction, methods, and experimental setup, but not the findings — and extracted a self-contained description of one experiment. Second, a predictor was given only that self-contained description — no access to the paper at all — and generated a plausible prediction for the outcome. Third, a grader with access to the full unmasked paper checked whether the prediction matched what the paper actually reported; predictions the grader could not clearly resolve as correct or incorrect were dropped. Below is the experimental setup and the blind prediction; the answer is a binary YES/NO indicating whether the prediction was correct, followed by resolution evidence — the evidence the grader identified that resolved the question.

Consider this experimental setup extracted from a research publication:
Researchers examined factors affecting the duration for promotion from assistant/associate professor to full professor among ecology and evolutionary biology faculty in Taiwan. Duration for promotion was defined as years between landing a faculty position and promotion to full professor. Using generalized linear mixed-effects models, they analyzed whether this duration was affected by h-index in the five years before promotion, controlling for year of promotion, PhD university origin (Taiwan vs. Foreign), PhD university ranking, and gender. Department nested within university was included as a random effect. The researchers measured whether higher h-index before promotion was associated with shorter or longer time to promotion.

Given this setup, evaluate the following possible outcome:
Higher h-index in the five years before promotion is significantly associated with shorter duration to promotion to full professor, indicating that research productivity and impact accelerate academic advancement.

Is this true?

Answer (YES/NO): NO